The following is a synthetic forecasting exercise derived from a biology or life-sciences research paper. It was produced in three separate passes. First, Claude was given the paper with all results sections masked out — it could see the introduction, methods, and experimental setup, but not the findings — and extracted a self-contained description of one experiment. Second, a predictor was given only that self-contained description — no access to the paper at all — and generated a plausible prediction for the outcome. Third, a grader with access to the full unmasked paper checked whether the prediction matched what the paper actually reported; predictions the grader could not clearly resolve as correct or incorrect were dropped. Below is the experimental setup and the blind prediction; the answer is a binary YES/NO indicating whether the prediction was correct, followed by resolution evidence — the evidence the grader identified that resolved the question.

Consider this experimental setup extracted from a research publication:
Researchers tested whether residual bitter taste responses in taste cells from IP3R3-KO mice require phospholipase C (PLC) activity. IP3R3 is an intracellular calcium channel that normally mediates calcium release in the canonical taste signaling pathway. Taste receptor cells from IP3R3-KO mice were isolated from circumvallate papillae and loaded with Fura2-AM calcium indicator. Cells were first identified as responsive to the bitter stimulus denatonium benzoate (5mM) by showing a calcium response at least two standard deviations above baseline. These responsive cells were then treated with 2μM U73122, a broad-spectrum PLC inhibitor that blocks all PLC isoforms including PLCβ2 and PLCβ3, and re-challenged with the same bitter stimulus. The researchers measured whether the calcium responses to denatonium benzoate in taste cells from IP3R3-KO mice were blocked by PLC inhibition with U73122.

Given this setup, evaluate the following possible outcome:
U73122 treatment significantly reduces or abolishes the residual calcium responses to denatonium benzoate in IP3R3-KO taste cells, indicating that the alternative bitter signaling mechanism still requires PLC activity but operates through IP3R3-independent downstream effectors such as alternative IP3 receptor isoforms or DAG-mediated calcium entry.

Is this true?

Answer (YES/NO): YES